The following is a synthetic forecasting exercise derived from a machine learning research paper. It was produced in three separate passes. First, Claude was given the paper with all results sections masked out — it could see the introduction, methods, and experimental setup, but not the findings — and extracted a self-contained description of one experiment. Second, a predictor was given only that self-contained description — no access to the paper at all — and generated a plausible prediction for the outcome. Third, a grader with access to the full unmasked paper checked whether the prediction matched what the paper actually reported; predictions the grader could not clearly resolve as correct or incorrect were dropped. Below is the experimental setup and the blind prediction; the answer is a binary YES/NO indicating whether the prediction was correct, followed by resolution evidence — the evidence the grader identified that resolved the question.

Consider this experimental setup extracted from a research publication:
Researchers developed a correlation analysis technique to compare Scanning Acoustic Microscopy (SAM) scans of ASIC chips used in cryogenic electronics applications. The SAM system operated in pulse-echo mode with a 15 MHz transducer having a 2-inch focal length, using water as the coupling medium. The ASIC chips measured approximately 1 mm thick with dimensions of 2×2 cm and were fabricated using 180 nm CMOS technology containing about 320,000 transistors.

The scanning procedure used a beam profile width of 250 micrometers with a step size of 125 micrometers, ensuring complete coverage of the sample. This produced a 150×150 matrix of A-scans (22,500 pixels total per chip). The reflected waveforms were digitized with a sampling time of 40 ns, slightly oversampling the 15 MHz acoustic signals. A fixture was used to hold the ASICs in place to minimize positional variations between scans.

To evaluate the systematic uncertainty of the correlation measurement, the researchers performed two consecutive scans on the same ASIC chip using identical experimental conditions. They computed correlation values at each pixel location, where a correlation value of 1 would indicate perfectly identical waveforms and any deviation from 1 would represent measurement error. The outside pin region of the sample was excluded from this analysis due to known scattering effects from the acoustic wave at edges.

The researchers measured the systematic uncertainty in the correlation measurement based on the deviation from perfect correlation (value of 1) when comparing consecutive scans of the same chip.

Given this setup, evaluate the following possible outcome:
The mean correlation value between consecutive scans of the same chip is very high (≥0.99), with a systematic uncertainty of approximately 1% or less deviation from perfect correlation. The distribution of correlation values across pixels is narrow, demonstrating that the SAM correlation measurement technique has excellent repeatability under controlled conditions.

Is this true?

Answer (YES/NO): NO